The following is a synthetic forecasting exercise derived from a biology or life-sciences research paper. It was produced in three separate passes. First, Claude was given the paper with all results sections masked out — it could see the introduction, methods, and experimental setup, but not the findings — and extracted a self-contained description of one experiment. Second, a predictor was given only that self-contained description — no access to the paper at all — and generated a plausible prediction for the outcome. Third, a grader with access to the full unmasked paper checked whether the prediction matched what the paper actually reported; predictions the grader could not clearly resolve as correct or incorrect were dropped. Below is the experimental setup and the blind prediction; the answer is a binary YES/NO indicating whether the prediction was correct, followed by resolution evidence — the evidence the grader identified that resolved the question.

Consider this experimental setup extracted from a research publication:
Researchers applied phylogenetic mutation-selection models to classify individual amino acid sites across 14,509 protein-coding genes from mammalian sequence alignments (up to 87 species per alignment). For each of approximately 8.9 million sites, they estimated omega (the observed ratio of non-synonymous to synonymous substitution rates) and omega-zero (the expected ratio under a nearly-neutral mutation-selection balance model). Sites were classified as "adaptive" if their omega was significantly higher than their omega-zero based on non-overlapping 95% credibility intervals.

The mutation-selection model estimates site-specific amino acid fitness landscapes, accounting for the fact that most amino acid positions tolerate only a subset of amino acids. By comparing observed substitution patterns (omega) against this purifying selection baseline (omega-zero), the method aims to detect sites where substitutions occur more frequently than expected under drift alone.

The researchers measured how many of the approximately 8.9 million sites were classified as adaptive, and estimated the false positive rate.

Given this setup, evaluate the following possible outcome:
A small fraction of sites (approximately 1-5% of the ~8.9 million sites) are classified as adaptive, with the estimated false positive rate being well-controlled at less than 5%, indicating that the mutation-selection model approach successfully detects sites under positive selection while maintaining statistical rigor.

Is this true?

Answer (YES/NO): NO